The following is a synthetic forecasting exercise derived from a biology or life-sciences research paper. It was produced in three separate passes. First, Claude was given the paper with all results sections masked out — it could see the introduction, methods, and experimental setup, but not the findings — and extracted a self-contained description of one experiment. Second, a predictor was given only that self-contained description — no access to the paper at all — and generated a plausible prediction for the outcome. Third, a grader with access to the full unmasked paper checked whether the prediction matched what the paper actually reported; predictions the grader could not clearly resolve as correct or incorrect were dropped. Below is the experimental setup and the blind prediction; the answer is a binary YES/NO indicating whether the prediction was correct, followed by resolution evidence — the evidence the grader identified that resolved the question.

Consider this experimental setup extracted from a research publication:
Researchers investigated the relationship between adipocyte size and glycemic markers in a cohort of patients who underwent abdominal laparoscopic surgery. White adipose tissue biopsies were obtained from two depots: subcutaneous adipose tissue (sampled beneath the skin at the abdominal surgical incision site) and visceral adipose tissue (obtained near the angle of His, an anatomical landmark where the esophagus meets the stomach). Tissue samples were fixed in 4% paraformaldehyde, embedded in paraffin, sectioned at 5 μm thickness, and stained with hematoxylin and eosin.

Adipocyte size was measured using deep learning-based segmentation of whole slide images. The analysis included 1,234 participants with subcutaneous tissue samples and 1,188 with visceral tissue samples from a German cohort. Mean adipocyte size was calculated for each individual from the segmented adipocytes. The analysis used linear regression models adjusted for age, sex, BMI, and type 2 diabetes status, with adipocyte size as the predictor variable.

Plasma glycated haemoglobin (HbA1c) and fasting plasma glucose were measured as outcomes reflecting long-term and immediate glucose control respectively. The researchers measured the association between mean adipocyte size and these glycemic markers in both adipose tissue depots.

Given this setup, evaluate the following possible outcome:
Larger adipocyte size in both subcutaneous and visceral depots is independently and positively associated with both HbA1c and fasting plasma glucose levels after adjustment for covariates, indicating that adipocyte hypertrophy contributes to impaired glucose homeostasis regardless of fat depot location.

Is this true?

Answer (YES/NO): YES